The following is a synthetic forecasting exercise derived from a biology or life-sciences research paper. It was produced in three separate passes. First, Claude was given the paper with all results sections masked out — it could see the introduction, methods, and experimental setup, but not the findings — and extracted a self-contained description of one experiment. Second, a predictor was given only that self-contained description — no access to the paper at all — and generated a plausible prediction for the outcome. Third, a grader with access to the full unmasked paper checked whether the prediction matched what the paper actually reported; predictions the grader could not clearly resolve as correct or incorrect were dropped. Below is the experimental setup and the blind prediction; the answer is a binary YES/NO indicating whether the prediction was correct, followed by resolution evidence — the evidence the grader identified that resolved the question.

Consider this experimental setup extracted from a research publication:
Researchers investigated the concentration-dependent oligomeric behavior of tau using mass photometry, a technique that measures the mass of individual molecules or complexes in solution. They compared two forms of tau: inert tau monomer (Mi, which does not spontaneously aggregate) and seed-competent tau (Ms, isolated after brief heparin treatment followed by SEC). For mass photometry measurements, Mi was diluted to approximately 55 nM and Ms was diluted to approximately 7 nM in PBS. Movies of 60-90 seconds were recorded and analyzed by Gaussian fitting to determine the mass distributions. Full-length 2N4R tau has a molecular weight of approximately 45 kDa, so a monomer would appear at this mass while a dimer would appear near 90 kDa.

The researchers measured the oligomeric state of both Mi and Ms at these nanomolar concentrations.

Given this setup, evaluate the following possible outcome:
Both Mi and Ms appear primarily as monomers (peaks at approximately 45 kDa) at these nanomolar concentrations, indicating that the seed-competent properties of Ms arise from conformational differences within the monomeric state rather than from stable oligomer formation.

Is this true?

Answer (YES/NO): YES